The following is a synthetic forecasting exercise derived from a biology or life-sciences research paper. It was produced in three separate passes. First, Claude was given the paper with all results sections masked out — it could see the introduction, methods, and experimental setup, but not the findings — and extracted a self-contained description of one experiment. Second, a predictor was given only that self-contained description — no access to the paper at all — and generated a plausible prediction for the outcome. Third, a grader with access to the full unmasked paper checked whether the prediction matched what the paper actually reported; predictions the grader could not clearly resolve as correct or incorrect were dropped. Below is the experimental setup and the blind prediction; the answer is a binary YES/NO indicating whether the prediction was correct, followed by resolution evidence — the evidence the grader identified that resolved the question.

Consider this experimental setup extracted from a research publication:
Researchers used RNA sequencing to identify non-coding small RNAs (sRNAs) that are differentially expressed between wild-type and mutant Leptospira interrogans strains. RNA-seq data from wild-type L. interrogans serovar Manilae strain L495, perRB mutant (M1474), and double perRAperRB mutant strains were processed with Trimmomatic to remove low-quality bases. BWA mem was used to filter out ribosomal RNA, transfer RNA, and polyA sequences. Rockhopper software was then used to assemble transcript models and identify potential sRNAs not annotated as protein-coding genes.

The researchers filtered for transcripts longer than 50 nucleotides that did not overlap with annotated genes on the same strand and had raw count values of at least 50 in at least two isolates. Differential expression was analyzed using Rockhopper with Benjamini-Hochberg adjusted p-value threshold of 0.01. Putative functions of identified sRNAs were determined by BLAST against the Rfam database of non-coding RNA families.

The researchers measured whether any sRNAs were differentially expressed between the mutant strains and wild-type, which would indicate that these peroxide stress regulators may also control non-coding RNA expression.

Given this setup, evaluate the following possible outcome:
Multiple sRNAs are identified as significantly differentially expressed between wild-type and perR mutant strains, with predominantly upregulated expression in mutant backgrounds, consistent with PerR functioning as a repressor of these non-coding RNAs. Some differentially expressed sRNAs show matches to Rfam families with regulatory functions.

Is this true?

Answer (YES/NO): NO